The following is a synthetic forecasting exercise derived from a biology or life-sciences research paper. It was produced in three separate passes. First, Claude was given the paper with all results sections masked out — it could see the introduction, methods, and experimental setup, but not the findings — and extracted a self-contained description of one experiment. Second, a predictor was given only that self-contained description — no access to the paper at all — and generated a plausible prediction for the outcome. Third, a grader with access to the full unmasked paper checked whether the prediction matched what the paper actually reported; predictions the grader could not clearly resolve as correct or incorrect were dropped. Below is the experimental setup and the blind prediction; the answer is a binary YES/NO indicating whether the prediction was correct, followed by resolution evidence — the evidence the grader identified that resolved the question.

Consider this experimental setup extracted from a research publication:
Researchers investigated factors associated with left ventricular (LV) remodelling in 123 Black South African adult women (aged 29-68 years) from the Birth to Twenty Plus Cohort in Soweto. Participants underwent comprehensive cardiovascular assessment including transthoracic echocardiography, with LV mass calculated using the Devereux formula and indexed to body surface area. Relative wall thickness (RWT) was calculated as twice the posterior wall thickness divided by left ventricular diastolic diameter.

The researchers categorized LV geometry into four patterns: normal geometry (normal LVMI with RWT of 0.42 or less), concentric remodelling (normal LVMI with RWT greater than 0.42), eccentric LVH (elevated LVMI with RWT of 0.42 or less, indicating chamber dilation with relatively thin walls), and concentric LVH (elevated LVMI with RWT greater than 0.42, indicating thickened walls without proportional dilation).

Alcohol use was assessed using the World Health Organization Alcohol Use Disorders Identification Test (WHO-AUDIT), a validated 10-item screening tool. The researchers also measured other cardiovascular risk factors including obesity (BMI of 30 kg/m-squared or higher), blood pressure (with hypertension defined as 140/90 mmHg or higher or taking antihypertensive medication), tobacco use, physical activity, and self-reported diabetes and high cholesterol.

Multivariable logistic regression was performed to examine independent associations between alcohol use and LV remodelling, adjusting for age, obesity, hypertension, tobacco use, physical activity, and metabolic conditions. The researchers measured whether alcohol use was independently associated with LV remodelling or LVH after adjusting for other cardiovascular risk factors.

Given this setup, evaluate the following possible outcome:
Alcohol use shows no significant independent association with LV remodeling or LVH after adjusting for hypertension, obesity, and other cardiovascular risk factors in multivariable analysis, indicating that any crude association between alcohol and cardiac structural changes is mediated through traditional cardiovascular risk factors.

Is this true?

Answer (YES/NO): YES